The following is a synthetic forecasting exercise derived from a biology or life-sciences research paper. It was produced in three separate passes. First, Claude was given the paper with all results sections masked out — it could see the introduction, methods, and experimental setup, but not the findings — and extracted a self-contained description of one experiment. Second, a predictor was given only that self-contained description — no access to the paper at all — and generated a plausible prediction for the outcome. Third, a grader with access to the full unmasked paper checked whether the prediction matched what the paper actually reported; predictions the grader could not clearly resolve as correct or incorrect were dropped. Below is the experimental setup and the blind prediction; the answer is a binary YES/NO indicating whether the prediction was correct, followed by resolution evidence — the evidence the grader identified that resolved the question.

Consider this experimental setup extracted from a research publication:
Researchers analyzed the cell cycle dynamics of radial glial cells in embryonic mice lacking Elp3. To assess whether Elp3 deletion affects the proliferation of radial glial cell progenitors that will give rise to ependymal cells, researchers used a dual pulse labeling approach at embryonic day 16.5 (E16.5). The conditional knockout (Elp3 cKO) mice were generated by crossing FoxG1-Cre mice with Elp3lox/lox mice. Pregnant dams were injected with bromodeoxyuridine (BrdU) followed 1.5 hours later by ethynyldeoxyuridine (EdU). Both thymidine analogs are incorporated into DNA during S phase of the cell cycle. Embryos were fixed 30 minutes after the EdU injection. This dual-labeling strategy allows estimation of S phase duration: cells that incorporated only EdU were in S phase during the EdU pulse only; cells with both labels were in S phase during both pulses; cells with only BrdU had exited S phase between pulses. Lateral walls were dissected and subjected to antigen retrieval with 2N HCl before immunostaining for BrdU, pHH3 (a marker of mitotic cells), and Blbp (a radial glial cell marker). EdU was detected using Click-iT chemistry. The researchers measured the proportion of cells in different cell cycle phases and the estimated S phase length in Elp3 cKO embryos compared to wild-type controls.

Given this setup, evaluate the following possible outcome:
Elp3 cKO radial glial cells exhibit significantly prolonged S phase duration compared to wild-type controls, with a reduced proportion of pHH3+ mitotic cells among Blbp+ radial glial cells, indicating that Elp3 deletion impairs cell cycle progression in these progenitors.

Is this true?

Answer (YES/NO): NO